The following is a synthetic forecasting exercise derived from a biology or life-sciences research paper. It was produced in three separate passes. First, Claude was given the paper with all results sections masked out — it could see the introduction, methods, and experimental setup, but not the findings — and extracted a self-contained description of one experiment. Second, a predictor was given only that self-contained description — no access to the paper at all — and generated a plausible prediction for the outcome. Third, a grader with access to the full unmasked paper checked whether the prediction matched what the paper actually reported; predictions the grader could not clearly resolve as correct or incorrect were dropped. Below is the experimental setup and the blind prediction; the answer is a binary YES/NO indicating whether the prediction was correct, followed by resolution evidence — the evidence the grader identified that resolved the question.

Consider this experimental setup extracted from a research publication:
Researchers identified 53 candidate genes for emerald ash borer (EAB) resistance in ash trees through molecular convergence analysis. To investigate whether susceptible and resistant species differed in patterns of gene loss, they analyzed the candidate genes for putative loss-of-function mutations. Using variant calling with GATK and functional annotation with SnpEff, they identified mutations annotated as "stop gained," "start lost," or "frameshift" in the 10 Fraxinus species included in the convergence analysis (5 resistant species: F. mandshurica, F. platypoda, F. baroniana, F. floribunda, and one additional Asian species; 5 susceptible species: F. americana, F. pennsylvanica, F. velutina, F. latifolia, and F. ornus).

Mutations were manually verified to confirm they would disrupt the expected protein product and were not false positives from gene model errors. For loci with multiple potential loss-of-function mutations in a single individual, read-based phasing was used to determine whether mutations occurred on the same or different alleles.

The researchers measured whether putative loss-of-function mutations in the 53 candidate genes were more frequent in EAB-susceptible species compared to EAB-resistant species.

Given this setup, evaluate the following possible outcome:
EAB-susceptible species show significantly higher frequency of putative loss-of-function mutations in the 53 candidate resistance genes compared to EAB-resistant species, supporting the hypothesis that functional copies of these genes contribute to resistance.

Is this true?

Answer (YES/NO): YES